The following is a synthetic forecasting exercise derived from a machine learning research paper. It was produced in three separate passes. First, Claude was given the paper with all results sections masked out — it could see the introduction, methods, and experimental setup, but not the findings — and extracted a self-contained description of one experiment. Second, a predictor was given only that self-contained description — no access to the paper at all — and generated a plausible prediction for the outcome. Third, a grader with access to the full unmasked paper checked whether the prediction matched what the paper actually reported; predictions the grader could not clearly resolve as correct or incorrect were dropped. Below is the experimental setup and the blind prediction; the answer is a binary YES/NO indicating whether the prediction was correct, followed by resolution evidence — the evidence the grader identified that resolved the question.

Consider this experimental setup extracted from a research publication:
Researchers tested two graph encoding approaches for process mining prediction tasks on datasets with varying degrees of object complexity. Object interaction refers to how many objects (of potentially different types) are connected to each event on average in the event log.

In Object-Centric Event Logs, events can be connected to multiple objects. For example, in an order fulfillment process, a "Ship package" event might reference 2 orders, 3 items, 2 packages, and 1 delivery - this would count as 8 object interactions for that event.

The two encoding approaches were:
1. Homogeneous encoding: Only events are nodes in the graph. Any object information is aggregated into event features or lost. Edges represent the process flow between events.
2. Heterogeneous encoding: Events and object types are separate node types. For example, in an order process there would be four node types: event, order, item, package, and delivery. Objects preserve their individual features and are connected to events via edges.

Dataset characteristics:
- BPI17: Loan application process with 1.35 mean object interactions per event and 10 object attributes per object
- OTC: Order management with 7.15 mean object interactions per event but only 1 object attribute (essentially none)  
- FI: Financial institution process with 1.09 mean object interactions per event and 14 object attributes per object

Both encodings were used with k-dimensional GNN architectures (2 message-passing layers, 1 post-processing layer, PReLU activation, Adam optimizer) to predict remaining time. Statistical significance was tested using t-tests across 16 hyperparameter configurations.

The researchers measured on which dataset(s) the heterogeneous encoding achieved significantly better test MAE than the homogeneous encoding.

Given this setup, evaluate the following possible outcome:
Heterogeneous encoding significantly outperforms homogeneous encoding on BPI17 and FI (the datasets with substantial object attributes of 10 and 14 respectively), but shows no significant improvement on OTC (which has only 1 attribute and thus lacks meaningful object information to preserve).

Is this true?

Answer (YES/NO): NO